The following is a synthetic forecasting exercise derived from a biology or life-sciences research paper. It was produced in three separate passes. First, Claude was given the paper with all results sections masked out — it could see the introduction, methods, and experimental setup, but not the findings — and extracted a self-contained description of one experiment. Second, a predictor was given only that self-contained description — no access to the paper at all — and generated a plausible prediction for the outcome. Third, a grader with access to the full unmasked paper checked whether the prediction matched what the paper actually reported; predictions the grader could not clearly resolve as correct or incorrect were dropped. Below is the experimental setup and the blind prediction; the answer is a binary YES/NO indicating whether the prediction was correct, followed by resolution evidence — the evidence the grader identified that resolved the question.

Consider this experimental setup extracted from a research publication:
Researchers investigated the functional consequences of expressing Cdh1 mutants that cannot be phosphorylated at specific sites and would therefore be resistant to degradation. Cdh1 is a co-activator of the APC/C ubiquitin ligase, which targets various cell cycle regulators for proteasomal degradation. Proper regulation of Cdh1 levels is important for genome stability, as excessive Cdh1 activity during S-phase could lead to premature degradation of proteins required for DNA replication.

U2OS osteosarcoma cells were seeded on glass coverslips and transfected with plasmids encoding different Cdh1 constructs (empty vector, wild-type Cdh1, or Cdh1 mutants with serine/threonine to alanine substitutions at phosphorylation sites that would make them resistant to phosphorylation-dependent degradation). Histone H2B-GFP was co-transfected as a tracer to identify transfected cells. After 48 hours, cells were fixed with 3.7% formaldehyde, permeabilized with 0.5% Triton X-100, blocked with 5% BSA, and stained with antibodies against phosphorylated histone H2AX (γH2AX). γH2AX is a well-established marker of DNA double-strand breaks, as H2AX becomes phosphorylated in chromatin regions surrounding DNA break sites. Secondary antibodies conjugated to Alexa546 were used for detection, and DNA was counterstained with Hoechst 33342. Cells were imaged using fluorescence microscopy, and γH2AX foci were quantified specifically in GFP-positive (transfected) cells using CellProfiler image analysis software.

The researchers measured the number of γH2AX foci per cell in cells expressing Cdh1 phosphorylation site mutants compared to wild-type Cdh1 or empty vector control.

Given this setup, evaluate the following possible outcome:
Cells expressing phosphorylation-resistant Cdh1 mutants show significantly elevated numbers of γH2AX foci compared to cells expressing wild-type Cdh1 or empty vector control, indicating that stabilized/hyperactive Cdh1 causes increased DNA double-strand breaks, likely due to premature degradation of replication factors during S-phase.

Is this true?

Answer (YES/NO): YES